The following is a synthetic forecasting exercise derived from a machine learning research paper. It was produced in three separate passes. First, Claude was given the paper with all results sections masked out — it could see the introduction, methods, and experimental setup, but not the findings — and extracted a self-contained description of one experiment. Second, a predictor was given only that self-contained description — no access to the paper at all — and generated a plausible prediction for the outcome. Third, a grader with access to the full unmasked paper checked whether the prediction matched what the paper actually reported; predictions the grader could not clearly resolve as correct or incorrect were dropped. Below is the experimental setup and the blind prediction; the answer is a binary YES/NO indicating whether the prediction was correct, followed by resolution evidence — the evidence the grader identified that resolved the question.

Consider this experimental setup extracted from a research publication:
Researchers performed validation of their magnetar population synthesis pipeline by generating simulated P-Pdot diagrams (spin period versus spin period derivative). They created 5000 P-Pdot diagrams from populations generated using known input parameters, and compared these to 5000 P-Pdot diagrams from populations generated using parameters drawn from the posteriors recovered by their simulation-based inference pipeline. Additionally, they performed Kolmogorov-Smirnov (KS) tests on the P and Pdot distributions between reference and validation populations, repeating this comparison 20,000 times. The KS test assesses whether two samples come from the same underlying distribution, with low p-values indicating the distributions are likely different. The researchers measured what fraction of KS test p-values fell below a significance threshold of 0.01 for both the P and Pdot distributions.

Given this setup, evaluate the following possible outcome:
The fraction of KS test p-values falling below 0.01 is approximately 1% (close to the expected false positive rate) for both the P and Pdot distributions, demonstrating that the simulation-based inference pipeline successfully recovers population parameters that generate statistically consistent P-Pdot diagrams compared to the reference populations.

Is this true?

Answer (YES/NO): NO